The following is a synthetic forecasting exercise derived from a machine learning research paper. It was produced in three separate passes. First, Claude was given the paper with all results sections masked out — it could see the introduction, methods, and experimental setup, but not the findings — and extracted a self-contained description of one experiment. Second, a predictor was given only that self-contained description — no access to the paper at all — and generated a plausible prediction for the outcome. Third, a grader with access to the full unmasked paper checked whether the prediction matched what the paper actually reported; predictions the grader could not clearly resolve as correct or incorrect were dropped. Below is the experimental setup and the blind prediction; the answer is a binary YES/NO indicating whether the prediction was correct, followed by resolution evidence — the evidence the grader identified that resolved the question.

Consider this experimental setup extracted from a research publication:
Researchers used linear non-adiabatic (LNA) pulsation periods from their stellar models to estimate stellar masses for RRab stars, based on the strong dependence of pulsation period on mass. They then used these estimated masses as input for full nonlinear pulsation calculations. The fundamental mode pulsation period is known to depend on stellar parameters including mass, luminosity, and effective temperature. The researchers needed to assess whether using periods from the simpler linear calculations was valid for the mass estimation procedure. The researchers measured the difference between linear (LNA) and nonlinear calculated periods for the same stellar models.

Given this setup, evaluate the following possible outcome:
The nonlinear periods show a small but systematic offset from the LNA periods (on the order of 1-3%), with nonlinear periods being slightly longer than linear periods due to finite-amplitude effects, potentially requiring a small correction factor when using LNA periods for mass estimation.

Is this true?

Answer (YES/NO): NO